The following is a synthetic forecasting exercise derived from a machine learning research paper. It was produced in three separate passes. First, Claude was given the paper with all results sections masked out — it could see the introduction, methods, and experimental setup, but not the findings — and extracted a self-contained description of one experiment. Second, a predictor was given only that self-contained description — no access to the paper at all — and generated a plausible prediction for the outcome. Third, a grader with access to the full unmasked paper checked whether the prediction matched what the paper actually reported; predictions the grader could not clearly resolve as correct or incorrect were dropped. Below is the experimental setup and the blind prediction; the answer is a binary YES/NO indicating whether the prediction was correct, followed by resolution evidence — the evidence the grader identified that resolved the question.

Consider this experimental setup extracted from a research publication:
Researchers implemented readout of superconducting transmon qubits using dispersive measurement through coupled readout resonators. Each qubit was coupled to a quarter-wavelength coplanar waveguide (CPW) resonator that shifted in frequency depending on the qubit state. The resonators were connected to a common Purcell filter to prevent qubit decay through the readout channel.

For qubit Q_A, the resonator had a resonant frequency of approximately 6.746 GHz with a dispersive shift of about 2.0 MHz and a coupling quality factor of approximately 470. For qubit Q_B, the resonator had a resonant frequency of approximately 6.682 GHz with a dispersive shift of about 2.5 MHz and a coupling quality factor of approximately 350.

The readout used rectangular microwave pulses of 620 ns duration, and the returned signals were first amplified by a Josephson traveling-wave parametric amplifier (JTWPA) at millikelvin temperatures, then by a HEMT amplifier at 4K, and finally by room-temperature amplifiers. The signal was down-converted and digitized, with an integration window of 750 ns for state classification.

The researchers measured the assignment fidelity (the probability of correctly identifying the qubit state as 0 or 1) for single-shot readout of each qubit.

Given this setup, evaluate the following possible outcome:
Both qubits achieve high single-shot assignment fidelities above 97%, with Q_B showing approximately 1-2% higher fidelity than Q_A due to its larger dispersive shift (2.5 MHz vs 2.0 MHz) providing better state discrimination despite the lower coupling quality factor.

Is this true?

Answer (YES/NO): NO